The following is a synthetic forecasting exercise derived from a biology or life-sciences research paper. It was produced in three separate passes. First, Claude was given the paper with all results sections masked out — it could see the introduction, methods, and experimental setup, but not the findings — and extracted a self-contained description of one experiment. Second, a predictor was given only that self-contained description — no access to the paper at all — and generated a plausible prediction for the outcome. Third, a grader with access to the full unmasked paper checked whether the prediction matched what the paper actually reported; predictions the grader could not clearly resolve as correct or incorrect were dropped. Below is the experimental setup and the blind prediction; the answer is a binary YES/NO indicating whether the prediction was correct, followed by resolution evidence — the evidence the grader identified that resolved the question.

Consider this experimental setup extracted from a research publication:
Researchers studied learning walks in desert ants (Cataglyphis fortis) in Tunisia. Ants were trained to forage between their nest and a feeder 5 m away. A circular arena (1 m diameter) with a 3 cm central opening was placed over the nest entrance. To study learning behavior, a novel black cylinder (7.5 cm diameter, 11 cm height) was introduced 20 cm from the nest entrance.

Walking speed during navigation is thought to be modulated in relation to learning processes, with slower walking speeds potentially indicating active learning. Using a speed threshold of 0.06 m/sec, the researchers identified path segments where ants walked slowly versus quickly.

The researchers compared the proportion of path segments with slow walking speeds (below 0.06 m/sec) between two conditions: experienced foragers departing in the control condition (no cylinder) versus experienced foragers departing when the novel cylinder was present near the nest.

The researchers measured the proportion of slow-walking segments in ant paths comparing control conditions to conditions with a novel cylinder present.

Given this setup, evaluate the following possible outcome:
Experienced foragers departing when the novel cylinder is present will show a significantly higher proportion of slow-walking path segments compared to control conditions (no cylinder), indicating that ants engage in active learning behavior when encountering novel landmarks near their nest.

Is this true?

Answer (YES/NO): NO